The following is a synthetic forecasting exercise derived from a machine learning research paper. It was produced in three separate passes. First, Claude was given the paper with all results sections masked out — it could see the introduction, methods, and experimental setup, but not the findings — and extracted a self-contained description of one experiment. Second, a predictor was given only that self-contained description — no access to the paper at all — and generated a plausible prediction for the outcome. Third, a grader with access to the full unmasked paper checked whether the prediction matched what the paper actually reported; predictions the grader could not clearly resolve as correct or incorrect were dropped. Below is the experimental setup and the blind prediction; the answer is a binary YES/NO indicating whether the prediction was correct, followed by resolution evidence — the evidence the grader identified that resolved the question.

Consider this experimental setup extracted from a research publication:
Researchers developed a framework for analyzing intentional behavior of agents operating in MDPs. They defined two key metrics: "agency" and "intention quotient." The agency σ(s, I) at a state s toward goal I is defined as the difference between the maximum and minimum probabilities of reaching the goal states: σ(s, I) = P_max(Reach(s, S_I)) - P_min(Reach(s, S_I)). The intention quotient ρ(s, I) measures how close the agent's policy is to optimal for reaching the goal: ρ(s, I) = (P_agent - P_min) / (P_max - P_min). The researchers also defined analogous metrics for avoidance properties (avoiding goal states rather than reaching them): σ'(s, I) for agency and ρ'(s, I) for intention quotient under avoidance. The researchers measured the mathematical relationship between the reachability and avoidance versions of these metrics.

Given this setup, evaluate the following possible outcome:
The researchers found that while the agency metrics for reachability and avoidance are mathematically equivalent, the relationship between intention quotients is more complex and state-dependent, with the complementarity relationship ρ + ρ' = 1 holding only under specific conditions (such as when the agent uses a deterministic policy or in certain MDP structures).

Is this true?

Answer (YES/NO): NO